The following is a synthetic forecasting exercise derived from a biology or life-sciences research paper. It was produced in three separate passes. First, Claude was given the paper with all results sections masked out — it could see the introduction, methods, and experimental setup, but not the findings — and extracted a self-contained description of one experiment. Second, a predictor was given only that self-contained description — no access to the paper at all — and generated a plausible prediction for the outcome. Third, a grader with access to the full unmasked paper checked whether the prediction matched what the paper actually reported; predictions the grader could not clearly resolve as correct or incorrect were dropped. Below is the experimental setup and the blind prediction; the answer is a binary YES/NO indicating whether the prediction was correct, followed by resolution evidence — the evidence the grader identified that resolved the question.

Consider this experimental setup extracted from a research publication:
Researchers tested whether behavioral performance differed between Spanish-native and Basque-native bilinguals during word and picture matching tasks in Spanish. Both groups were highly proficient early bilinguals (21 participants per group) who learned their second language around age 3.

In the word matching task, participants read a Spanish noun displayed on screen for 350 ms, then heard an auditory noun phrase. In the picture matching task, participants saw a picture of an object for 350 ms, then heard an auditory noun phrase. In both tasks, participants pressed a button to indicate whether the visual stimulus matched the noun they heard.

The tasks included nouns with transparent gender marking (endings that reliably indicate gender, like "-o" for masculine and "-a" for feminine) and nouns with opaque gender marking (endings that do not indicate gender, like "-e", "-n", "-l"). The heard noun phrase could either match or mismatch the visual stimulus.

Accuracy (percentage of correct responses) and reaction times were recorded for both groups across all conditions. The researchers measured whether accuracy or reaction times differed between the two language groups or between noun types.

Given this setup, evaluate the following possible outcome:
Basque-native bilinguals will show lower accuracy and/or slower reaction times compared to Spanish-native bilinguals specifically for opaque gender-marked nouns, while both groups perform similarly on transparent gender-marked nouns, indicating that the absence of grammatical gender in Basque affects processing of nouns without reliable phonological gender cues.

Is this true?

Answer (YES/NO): NO